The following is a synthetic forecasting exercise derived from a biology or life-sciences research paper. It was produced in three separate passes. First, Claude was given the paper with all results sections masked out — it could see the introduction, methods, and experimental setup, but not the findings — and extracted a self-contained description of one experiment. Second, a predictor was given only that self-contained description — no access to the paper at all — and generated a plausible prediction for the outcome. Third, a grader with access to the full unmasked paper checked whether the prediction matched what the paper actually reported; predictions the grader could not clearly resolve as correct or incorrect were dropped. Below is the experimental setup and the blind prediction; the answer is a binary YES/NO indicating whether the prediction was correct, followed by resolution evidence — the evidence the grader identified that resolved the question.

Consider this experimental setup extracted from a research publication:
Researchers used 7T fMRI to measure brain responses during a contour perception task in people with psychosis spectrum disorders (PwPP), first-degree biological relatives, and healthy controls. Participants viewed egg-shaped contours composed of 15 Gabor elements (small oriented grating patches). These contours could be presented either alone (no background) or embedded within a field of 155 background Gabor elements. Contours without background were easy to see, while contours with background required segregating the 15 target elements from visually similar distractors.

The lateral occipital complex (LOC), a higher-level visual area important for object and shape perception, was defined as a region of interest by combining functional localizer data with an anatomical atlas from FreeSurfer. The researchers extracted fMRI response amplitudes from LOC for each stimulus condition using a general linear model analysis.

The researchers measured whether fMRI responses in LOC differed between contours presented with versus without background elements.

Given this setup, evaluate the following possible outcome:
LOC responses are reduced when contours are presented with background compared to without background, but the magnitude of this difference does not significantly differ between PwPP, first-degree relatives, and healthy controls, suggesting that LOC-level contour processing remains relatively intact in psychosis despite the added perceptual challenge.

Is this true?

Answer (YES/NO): NO